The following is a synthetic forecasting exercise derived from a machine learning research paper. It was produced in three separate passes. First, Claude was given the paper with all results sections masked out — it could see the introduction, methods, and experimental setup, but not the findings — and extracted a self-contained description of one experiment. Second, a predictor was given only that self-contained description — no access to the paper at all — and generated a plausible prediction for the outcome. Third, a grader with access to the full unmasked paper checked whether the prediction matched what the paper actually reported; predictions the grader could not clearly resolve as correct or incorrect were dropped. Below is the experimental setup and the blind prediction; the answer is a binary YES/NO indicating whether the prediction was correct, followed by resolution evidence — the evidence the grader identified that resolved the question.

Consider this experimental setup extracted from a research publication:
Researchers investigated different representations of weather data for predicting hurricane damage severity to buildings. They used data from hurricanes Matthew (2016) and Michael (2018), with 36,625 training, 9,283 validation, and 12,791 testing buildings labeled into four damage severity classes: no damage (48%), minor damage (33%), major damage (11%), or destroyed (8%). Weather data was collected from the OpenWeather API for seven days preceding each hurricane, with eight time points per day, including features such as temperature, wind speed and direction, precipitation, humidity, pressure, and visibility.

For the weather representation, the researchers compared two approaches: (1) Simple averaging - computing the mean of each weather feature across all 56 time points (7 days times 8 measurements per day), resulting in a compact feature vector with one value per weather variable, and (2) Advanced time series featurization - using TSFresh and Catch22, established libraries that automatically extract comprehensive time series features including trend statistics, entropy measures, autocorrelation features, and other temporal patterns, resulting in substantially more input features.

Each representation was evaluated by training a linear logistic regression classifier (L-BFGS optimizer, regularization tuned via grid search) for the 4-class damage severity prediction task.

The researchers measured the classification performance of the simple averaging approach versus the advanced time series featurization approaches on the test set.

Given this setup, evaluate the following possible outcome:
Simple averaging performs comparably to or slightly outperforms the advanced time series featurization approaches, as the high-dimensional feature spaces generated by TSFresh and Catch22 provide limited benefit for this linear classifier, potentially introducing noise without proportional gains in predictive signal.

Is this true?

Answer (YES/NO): YES